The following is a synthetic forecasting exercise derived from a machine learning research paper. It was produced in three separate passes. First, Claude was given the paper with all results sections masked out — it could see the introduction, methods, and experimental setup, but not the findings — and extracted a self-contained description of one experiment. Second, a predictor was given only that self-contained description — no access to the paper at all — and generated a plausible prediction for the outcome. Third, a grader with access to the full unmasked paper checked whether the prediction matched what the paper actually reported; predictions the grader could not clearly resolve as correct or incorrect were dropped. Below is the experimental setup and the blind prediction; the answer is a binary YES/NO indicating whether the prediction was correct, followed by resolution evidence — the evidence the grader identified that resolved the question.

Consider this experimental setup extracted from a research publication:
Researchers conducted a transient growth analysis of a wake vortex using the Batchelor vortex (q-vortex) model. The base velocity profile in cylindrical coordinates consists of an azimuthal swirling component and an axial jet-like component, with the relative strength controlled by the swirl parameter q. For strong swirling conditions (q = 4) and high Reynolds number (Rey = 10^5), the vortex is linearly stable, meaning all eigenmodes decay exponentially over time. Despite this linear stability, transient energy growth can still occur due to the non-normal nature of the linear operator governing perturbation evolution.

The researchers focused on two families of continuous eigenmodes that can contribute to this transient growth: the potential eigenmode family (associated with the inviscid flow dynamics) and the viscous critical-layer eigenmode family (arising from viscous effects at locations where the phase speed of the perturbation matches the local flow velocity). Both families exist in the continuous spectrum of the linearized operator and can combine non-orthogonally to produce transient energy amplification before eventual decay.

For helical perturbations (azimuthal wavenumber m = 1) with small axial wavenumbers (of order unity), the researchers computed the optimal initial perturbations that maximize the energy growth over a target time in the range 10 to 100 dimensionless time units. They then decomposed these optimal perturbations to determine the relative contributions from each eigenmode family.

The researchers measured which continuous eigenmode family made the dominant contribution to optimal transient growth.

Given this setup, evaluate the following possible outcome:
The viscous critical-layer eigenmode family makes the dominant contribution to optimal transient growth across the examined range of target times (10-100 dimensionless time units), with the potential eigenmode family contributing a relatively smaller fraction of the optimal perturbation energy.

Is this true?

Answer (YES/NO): YES